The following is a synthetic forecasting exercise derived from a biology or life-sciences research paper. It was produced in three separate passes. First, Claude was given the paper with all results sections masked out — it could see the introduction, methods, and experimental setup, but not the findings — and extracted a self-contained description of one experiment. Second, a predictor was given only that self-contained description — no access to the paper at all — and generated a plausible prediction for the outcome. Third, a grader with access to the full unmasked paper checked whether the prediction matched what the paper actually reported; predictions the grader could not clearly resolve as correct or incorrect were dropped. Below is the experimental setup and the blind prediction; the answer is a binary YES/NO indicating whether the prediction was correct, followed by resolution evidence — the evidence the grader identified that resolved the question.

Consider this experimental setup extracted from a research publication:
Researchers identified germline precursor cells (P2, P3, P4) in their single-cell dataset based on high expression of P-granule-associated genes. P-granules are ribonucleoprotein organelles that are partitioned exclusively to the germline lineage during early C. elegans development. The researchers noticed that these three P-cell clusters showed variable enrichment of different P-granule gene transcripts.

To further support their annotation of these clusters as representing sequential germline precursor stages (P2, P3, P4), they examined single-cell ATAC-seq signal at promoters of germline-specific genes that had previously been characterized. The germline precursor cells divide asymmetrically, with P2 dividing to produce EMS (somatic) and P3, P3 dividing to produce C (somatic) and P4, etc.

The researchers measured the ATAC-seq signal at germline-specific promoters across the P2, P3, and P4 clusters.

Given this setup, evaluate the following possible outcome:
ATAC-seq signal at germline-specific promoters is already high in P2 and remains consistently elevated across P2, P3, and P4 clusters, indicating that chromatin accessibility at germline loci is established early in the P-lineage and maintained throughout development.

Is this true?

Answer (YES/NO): NO